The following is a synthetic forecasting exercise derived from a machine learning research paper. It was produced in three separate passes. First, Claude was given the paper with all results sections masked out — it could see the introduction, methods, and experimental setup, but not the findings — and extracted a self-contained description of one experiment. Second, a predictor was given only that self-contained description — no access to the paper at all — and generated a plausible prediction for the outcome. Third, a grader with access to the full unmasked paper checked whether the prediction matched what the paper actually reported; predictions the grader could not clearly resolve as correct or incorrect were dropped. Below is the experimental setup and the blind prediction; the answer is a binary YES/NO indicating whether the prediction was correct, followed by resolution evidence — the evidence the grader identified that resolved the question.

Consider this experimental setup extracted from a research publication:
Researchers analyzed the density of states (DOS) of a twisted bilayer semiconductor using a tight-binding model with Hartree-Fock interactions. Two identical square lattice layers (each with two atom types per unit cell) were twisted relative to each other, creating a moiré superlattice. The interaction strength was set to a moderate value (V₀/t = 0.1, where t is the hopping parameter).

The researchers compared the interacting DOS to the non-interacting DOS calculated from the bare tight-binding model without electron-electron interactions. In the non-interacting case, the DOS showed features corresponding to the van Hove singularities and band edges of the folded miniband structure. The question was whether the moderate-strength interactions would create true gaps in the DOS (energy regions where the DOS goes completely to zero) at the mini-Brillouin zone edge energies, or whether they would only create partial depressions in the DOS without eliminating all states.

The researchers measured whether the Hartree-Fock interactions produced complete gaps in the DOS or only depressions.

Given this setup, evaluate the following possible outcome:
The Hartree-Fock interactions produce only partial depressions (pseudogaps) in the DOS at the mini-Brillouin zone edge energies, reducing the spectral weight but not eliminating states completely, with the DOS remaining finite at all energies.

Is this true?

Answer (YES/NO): NO